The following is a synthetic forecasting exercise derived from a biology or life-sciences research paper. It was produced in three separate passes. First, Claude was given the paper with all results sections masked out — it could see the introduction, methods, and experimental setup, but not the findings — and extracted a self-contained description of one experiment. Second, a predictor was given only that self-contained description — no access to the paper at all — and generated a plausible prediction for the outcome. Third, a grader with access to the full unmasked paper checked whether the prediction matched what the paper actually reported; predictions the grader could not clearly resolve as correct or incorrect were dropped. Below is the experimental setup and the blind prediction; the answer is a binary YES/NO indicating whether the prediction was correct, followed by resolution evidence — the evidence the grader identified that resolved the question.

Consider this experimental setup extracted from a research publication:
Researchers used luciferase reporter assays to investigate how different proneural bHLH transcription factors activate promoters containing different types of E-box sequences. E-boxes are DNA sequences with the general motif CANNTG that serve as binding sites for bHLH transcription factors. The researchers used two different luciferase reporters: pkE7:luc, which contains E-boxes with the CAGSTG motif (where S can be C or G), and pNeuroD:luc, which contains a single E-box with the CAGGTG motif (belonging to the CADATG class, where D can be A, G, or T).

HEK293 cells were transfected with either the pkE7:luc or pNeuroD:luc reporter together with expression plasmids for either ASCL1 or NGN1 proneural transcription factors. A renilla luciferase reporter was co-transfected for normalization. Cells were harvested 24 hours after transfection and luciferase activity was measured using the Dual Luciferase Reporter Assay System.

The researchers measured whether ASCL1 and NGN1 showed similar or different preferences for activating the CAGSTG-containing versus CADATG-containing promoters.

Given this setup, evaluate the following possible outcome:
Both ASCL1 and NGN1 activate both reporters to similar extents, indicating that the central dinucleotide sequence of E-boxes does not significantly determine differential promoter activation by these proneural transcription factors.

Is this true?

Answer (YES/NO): NO